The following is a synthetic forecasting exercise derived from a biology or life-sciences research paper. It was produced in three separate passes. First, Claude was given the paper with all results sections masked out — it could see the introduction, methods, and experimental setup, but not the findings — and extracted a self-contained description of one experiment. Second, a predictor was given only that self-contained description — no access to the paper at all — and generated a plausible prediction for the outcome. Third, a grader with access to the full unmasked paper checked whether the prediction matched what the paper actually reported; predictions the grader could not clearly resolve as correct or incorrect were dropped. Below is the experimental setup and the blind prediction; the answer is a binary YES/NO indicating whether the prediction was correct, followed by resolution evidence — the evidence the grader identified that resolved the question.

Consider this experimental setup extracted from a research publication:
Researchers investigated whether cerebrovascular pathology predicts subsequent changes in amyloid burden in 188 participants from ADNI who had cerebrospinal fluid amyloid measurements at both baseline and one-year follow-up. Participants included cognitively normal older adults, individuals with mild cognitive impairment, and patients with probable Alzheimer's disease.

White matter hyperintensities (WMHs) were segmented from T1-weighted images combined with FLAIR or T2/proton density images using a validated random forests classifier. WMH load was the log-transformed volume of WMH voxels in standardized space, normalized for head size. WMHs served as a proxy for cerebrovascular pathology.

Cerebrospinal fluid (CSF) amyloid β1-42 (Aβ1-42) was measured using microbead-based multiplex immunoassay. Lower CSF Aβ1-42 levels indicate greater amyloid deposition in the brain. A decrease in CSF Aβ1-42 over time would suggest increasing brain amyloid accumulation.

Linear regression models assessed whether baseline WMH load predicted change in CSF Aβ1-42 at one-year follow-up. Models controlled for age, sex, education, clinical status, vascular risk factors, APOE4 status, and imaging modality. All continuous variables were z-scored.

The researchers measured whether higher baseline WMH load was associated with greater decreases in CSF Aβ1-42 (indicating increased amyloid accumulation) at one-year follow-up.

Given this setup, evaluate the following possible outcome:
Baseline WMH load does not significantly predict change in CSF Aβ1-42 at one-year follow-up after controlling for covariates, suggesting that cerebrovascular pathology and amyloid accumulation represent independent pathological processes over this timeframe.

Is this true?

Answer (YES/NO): YES